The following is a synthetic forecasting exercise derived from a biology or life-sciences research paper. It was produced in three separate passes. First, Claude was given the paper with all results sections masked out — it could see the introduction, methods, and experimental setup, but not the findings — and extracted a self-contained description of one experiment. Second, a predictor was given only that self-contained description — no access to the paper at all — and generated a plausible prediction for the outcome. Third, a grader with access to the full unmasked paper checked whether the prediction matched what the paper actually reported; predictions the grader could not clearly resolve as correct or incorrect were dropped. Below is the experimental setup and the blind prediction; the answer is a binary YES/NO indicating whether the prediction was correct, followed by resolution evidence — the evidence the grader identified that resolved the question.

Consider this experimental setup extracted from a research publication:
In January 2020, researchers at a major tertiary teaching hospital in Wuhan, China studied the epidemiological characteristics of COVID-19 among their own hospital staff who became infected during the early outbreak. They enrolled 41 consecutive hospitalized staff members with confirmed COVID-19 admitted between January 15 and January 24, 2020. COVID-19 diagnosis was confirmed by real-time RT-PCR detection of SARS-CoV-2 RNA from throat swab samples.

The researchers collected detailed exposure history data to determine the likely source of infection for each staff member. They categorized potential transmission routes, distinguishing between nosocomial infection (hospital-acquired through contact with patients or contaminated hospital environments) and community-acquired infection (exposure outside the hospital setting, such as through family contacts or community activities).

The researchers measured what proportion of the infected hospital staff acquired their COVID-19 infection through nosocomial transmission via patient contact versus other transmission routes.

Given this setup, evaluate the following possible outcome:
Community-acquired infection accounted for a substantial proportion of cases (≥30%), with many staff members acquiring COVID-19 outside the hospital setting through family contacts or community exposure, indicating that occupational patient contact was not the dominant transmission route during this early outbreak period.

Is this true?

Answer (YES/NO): NO